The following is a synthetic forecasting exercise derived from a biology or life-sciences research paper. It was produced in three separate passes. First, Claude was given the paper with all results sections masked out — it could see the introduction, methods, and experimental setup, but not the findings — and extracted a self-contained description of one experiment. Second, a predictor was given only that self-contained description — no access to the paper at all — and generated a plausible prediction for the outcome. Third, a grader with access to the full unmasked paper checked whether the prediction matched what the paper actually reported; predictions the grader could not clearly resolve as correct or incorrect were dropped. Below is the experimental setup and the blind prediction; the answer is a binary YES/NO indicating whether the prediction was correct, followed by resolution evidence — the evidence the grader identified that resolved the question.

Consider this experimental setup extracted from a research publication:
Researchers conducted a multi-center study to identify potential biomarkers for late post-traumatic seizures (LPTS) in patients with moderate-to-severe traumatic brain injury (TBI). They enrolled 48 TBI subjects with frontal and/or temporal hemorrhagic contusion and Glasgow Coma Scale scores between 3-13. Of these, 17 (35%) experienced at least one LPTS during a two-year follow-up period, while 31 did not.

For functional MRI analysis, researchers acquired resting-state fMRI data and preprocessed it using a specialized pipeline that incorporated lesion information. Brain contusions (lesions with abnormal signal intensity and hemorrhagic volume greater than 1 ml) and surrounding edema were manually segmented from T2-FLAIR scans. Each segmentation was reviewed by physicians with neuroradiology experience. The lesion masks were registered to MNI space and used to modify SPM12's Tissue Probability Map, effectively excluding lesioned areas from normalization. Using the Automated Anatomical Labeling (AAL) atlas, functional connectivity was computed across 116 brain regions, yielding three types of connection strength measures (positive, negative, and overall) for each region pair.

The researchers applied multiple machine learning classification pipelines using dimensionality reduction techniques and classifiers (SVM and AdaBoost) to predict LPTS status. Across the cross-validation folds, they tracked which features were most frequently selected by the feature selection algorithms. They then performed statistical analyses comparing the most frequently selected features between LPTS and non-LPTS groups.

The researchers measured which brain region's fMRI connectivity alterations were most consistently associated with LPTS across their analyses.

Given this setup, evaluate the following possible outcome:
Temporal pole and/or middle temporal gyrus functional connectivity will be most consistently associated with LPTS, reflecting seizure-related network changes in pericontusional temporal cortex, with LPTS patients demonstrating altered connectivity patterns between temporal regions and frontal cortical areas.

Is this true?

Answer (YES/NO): NO